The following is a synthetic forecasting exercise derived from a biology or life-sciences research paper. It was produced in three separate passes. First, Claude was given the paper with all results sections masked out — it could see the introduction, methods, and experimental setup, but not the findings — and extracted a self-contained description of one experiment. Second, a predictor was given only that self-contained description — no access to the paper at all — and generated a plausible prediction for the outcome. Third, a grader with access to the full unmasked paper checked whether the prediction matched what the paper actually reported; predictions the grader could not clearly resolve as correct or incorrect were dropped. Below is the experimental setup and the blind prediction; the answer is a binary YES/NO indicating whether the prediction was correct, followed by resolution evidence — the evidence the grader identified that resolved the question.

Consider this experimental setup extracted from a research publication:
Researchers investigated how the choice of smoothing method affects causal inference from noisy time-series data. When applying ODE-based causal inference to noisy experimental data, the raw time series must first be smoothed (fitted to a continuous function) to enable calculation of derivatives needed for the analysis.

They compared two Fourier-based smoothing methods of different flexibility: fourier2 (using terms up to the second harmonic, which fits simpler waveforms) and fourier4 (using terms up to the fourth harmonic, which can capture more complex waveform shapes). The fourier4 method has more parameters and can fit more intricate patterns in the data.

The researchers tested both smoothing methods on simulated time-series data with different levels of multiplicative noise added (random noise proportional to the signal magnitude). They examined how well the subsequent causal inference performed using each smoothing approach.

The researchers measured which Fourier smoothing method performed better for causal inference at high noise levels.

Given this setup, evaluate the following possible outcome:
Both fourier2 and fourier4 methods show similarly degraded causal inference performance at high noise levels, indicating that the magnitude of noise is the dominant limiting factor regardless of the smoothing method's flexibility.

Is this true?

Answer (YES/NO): NO